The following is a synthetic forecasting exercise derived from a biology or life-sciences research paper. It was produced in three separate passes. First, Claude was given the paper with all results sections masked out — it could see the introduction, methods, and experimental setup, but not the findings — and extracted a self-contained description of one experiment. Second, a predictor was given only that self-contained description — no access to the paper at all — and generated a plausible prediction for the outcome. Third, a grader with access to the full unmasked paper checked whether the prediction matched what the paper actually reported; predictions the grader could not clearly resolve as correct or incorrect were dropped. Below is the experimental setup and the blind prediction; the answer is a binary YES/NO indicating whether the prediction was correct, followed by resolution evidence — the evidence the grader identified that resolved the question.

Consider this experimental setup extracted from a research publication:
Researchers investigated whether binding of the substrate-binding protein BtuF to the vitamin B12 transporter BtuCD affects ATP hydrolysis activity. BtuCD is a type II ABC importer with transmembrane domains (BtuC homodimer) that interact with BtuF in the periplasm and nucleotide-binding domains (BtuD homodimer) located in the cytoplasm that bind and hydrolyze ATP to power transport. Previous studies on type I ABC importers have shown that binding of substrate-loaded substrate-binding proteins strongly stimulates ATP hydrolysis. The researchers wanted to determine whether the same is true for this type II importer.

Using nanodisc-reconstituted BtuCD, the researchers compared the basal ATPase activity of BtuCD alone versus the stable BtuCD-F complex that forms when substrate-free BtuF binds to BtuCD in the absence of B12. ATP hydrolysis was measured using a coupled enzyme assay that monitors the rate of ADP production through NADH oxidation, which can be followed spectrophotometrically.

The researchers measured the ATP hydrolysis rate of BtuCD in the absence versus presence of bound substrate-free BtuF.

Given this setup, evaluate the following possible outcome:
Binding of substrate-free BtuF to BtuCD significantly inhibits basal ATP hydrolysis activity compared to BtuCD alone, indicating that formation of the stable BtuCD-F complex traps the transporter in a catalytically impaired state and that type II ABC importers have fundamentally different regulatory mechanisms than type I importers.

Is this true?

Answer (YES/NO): NO